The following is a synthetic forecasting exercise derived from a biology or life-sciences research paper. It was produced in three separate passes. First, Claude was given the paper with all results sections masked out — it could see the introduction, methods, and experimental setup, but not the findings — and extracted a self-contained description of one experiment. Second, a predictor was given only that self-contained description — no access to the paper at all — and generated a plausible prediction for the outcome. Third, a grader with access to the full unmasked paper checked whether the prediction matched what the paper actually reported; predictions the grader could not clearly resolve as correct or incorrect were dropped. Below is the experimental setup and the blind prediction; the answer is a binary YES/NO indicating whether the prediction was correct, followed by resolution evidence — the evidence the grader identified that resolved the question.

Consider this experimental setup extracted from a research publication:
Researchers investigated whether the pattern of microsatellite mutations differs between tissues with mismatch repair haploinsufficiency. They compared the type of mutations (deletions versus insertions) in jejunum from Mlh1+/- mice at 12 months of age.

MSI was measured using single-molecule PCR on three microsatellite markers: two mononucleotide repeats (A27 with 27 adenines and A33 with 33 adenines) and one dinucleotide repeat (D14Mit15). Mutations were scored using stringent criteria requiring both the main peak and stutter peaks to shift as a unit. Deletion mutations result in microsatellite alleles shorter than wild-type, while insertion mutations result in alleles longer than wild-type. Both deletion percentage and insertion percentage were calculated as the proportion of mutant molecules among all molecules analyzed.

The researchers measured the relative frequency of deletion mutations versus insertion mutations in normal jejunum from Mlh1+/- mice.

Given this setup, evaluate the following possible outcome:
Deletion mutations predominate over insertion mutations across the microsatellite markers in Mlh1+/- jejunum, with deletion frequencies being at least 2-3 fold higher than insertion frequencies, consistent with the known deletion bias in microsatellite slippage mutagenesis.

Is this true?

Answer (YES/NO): YES